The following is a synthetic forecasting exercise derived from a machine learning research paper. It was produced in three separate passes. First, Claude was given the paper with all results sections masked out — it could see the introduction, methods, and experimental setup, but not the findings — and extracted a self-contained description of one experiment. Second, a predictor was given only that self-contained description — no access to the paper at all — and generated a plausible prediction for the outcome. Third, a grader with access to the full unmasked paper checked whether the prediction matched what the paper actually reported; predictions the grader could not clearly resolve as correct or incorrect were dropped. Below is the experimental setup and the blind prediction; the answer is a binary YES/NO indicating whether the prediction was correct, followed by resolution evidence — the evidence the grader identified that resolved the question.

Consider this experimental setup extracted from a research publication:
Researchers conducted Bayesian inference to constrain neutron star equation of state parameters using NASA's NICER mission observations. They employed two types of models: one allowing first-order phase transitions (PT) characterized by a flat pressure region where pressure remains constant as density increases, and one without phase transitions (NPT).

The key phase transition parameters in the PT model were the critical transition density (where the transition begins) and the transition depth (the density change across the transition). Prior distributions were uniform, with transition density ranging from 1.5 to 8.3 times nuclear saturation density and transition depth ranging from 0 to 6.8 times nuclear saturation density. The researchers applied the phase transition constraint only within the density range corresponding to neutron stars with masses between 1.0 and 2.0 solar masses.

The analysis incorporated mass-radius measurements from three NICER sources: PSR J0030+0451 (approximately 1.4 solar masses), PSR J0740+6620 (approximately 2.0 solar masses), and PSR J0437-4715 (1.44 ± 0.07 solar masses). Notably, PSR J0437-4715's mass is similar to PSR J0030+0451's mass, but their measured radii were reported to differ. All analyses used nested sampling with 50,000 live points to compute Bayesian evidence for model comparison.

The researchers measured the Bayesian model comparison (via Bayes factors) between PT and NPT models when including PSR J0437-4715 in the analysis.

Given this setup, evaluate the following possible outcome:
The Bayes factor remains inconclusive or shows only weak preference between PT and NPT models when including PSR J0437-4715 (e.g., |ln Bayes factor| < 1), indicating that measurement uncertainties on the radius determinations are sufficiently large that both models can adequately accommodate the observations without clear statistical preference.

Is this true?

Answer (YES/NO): YES